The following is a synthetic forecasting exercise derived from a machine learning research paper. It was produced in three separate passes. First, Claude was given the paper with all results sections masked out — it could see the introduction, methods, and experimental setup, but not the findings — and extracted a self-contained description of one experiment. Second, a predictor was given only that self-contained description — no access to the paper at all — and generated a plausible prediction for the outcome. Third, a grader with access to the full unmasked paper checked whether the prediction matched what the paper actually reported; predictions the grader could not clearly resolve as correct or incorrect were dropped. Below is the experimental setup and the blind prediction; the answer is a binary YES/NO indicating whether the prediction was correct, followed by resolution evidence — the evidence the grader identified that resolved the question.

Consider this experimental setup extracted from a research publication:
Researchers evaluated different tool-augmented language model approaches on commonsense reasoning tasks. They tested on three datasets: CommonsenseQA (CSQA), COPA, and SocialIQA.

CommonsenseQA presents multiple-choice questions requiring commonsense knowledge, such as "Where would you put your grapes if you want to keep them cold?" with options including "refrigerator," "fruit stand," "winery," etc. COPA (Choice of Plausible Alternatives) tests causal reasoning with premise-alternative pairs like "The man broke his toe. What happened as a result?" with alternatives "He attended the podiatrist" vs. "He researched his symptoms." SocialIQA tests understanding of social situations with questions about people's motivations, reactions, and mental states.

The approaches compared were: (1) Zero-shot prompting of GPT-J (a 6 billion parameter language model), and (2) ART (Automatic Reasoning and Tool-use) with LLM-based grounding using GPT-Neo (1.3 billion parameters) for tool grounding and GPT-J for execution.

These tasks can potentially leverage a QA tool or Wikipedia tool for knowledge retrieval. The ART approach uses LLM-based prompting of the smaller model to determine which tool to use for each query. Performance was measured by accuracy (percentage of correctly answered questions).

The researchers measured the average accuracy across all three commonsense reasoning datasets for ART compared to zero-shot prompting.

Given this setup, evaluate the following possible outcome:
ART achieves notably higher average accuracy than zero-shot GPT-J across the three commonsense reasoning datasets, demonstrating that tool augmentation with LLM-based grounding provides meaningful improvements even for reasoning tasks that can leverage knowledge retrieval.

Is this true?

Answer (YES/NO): NO